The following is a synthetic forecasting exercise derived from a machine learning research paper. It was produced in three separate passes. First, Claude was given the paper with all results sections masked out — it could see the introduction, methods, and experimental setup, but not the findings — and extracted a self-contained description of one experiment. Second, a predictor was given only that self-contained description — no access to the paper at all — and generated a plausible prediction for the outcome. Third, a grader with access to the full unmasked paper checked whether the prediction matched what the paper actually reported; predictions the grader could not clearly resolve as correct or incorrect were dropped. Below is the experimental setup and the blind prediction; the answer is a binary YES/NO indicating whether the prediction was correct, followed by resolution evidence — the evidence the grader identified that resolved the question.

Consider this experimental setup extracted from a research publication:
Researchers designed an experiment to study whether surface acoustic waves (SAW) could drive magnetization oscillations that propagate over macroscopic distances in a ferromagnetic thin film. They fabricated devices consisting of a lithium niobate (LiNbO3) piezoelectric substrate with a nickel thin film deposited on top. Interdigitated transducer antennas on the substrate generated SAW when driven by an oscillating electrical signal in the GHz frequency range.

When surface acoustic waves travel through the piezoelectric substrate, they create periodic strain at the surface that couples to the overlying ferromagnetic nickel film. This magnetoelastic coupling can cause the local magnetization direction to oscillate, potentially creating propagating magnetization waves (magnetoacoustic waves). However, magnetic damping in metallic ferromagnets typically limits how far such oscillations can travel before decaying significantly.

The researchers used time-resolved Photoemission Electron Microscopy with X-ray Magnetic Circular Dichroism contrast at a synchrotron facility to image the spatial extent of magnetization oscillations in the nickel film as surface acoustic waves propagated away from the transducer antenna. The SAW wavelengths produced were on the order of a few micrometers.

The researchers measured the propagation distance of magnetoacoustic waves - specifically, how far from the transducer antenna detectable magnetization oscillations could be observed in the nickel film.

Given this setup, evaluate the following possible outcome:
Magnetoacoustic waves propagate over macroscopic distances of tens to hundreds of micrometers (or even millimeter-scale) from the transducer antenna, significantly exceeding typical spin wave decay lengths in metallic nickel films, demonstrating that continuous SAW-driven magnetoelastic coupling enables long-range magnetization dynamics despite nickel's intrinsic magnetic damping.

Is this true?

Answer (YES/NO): YES